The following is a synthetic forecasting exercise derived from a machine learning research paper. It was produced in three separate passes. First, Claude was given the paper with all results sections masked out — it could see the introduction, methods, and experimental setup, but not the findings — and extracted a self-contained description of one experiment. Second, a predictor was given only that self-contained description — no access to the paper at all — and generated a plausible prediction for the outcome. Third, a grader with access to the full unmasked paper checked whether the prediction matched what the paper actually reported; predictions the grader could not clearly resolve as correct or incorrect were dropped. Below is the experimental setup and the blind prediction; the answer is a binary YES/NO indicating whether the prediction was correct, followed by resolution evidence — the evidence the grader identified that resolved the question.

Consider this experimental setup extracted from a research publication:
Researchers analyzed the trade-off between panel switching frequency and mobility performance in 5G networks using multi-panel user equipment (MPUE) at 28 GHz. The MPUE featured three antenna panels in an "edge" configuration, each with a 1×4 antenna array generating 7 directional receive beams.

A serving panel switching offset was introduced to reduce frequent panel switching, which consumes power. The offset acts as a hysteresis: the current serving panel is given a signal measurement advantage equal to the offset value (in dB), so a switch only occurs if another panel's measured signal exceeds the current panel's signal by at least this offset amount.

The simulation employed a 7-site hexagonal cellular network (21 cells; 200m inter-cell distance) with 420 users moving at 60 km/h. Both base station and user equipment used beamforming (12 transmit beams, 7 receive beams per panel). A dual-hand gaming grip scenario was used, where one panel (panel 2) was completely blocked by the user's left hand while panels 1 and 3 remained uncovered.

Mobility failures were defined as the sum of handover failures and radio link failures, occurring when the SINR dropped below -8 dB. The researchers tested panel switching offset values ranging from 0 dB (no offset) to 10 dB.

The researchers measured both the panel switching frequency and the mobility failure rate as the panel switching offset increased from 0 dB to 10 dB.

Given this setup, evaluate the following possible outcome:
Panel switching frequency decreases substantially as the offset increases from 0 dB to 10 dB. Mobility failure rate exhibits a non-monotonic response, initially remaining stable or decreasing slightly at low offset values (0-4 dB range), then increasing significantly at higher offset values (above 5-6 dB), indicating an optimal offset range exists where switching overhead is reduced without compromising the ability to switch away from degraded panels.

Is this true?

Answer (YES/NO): NO